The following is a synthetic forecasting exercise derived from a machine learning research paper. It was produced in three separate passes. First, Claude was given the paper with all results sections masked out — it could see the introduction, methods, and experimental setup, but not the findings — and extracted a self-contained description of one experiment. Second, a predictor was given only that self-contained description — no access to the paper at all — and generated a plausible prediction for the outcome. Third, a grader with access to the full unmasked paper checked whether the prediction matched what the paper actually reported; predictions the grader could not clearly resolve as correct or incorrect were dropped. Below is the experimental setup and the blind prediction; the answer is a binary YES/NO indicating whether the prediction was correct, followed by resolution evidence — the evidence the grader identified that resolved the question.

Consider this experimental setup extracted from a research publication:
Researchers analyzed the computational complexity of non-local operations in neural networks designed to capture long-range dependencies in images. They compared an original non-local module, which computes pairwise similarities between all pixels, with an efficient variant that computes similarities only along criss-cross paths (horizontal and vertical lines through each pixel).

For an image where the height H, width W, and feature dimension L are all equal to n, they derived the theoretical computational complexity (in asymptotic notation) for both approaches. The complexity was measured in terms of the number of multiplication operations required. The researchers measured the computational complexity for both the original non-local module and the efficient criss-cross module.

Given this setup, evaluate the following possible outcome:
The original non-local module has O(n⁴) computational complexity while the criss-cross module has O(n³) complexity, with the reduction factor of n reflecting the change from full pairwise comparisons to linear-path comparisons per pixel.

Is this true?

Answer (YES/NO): NO